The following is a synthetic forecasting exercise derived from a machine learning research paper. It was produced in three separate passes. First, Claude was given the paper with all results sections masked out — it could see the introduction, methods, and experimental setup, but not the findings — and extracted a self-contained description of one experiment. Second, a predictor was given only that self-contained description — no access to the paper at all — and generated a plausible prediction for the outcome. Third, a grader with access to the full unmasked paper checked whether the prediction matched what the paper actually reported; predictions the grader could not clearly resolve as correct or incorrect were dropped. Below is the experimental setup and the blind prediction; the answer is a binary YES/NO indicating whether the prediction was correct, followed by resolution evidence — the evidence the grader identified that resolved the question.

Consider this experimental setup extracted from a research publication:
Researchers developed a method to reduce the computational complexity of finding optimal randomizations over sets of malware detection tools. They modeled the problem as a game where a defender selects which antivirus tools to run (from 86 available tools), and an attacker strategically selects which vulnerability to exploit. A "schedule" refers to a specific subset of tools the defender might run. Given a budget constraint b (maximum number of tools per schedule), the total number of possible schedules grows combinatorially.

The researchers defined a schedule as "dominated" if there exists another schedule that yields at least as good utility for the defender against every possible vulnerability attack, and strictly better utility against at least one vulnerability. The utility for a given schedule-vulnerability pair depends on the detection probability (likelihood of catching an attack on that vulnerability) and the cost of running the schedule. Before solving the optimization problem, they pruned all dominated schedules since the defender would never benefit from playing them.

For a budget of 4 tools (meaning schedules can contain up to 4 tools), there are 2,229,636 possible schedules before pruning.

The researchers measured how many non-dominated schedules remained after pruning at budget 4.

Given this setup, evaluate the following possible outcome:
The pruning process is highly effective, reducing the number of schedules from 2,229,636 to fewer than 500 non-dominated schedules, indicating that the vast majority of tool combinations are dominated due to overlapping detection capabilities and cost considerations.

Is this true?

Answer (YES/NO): NO